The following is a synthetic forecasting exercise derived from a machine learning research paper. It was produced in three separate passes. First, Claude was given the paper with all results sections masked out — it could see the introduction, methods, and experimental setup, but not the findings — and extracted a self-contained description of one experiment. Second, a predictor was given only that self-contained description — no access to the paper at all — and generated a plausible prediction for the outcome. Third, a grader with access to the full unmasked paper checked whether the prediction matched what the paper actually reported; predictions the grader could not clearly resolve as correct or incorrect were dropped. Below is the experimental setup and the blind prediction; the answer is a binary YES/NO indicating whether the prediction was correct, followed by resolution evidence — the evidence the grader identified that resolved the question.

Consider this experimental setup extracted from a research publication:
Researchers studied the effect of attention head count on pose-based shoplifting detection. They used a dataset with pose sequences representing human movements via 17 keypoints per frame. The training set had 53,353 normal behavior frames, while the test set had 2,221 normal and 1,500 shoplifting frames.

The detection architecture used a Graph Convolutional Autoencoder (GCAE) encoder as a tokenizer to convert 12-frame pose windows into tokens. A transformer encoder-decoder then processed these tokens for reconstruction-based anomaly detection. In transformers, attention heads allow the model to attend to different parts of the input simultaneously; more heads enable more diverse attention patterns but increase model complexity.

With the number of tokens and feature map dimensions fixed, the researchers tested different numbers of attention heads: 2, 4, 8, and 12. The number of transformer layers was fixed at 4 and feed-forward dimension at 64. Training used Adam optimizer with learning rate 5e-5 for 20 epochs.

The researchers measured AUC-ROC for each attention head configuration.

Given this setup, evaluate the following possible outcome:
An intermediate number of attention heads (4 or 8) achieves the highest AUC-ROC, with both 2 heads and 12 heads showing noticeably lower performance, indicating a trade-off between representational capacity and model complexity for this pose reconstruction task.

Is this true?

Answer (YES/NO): NO